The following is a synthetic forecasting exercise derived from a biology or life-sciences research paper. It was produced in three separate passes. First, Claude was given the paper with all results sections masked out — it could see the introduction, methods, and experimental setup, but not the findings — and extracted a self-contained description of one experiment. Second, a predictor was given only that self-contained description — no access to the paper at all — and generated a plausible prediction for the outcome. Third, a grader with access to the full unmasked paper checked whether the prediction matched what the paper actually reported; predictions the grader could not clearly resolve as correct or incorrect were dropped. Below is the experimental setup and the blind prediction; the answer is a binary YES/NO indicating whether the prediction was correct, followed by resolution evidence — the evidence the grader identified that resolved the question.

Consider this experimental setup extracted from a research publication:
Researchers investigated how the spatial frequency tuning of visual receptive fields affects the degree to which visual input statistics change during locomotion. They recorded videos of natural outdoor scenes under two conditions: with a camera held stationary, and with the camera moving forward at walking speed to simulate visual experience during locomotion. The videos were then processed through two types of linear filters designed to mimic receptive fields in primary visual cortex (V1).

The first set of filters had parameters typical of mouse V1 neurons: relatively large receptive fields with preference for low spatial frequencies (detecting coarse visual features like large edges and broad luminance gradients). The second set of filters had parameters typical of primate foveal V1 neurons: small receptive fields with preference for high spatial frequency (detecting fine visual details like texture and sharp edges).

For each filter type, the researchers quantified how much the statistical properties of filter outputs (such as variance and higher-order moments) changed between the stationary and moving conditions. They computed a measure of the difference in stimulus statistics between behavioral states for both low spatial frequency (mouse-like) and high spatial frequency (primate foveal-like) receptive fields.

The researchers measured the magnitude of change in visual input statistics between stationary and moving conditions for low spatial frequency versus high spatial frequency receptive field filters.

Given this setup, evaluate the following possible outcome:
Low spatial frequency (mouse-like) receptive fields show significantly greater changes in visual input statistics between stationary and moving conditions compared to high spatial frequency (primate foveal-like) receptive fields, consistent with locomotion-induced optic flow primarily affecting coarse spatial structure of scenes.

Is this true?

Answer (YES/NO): YES